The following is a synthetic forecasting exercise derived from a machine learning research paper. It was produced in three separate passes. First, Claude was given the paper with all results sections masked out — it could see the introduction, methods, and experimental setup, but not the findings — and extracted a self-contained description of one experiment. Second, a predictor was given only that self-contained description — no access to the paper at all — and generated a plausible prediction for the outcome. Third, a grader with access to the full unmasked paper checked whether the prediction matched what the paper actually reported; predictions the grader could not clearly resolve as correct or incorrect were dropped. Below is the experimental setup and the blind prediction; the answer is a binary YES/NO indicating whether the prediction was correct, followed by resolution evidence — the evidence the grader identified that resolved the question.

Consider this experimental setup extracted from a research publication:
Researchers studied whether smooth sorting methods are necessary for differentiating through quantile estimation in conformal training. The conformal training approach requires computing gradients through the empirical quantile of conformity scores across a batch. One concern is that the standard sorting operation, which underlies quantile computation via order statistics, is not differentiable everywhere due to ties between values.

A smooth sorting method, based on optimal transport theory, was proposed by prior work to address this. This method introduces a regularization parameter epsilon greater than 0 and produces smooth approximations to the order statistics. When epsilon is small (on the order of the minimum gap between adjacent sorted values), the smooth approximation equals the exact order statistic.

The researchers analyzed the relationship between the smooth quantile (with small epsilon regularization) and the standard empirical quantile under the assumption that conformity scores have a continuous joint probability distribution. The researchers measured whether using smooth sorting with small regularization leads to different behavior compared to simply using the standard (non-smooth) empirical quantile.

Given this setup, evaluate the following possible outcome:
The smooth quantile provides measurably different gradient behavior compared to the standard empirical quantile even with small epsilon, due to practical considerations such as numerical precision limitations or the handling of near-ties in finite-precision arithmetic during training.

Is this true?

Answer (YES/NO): NO